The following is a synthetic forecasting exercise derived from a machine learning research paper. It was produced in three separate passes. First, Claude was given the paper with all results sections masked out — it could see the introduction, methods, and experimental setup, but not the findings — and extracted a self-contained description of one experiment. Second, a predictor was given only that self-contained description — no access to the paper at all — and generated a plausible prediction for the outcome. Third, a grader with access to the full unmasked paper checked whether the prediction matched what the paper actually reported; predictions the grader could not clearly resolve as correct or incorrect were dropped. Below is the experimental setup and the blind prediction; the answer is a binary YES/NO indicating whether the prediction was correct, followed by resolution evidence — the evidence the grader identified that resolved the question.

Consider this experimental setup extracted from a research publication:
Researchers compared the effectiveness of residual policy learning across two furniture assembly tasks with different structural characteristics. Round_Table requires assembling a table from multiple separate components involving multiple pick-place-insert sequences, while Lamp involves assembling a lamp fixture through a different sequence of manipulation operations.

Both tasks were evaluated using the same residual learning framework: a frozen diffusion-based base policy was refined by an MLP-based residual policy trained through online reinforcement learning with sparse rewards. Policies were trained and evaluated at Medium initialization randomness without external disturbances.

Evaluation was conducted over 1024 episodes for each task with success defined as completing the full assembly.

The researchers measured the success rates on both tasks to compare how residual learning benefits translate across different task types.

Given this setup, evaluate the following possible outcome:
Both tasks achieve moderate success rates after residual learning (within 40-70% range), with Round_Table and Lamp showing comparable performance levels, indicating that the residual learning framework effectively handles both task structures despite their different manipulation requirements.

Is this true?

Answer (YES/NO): YES